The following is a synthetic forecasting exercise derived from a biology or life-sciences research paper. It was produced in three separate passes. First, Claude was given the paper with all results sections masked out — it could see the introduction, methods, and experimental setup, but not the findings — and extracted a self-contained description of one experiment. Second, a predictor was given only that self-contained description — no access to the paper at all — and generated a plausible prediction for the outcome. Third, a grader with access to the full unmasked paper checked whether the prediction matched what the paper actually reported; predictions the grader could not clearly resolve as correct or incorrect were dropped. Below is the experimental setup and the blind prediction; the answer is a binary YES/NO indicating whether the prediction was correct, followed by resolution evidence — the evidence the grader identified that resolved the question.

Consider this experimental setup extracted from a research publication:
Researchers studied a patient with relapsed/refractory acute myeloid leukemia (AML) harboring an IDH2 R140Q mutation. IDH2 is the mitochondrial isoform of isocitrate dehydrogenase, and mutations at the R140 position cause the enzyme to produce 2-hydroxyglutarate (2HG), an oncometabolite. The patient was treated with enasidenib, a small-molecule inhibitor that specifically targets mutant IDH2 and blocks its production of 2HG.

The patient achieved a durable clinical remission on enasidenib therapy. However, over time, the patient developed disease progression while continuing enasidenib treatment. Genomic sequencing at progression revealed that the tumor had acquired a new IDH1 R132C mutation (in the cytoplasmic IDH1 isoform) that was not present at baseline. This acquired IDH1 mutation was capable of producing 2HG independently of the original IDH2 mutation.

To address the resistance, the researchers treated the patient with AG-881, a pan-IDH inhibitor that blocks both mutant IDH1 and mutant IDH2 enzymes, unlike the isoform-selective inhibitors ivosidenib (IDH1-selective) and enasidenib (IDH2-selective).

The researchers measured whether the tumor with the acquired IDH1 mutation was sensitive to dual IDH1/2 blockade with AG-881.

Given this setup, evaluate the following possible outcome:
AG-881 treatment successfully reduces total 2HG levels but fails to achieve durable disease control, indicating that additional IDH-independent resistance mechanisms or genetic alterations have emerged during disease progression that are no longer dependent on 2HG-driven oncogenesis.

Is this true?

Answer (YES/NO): YES